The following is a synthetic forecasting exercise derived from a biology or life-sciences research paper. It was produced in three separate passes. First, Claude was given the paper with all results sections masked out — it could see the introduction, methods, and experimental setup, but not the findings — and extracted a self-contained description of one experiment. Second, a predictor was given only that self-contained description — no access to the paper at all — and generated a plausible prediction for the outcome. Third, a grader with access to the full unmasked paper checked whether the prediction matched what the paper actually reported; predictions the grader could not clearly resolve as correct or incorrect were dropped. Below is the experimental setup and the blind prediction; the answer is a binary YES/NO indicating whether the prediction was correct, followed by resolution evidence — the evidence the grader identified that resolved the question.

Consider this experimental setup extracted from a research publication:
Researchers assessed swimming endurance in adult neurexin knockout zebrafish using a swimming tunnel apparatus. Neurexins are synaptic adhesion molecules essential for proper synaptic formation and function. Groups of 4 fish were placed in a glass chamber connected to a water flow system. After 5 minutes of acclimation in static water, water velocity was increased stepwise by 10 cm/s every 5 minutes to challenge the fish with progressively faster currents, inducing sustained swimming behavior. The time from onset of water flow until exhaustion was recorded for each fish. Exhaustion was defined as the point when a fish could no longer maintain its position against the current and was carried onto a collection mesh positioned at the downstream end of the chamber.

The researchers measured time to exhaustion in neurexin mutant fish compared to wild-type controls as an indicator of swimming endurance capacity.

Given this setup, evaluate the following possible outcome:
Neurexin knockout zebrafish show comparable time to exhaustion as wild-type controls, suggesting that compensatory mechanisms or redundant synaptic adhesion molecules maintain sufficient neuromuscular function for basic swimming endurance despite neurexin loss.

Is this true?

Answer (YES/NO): YES